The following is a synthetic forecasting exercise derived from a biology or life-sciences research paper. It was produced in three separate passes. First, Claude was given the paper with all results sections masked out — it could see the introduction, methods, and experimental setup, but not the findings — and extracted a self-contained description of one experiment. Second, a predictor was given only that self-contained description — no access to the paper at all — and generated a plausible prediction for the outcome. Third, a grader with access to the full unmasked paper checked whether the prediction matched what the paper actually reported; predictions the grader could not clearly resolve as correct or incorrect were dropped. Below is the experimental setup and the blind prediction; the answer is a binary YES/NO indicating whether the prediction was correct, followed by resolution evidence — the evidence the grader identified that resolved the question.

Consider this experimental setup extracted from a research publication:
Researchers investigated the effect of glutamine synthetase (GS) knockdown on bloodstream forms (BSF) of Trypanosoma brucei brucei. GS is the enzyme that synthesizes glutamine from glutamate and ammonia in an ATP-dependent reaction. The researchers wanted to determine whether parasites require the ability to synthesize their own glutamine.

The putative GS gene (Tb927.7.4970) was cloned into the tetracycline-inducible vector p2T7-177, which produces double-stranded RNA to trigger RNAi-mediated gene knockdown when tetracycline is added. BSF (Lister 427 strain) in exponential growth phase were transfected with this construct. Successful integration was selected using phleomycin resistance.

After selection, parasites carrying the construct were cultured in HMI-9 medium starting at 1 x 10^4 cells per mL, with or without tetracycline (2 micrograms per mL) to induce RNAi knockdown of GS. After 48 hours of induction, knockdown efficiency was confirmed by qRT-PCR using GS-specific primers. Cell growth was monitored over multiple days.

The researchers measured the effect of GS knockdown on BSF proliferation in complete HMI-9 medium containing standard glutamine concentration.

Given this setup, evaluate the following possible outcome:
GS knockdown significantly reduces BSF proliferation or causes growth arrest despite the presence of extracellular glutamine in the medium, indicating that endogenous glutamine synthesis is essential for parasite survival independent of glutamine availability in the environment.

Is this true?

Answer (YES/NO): NO